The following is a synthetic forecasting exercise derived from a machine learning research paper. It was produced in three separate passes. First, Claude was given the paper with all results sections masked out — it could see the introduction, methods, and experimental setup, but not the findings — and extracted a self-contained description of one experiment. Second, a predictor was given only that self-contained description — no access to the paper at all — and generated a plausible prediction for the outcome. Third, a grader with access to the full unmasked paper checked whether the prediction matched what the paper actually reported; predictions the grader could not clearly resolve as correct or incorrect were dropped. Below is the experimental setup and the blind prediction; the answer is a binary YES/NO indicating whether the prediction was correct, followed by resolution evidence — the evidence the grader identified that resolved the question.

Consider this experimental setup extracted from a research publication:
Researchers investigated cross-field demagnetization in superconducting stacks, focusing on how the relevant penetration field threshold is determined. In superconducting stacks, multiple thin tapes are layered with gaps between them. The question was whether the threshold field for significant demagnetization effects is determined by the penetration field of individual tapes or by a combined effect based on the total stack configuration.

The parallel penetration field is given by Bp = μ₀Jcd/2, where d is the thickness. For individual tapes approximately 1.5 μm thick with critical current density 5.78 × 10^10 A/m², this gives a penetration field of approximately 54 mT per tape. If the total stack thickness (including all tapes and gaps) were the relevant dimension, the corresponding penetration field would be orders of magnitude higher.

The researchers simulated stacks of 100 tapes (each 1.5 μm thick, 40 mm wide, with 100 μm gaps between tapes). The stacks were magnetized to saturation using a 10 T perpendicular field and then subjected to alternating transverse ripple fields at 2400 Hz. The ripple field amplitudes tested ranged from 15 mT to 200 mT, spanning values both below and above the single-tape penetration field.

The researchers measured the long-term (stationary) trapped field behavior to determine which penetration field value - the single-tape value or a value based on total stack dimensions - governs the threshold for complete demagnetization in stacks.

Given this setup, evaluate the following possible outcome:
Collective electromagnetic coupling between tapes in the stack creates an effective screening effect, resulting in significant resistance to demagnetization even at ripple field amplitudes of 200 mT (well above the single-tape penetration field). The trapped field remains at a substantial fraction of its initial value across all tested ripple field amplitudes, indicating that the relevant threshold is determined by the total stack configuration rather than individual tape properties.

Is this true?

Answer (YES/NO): NO